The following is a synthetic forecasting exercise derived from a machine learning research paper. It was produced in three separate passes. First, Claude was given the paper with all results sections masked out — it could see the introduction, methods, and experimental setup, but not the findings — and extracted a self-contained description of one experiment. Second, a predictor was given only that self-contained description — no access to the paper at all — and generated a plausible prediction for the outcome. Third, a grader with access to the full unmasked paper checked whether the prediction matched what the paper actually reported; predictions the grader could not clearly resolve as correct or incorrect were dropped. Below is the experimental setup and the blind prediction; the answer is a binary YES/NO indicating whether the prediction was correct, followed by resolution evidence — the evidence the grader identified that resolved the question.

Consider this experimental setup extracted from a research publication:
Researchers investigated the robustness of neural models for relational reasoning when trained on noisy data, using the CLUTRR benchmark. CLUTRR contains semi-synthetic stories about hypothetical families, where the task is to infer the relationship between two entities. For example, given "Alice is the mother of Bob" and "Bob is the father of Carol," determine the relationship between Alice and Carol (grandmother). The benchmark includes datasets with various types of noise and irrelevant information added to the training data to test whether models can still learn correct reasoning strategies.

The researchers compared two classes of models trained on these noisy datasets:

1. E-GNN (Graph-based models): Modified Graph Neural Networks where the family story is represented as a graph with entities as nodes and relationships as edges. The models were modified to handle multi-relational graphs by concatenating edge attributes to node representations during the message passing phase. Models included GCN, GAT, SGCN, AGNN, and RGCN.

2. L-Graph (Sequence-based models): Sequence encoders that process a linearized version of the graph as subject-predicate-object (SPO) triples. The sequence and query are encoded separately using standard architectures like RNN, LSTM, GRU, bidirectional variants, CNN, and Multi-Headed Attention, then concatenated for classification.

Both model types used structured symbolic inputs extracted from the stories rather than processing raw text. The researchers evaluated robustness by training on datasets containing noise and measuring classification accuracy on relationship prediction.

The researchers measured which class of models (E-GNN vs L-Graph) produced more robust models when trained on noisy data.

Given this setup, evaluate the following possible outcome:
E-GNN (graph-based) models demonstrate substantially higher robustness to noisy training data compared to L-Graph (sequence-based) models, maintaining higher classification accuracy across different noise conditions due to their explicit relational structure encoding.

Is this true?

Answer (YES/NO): YES